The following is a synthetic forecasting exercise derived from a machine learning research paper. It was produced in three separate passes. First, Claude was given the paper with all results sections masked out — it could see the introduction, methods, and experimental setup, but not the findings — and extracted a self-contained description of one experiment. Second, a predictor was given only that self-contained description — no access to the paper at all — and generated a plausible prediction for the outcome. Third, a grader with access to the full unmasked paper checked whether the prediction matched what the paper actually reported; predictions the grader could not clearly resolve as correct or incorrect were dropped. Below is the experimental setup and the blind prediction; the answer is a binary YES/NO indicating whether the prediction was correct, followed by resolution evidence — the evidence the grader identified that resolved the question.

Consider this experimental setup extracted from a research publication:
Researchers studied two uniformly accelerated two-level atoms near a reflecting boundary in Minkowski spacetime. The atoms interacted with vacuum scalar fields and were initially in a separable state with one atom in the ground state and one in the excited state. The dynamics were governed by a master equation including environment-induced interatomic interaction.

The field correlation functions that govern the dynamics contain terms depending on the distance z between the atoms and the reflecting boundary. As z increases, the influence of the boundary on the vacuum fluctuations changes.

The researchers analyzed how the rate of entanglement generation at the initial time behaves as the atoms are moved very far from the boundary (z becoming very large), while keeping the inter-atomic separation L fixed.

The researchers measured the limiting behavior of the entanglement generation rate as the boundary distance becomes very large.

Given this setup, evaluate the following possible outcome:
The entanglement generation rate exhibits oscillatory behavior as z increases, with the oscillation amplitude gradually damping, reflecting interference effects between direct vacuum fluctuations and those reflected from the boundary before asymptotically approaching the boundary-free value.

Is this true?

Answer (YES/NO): NO